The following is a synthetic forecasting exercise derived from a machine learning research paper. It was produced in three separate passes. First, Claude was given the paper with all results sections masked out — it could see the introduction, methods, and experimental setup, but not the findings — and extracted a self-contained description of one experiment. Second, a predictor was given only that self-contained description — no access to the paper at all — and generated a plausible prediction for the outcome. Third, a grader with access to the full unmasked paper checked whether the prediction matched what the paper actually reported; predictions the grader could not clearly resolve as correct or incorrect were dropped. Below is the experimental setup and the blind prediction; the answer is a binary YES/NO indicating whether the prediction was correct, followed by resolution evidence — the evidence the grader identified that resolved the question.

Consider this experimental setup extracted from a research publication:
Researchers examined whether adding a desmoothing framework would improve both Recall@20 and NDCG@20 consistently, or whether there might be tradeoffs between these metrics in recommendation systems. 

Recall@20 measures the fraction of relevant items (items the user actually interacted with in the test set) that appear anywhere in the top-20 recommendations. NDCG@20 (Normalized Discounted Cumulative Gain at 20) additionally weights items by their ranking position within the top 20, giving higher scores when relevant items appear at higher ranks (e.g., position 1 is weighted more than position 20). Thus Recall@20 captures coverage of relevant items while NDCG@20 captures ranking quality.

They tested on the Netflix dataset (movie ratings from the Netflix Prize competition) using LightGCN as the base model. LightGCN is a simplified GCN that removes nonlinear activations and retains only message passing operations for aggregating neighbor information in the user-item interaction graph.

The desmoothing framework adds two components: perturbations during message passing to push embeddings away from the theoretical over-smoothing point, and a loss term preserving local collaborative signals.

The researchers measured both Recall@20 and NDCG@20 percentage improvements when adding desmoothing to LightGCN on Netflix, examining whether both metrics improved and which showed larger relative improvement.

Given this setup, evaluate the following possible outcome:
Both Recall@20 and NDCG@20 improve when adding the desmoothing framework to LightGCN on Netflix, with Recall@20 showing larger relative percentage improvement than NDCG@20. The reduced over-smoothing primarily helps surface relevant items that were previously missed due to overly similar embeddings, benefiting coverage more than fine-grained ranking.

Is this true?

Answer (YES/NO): NO